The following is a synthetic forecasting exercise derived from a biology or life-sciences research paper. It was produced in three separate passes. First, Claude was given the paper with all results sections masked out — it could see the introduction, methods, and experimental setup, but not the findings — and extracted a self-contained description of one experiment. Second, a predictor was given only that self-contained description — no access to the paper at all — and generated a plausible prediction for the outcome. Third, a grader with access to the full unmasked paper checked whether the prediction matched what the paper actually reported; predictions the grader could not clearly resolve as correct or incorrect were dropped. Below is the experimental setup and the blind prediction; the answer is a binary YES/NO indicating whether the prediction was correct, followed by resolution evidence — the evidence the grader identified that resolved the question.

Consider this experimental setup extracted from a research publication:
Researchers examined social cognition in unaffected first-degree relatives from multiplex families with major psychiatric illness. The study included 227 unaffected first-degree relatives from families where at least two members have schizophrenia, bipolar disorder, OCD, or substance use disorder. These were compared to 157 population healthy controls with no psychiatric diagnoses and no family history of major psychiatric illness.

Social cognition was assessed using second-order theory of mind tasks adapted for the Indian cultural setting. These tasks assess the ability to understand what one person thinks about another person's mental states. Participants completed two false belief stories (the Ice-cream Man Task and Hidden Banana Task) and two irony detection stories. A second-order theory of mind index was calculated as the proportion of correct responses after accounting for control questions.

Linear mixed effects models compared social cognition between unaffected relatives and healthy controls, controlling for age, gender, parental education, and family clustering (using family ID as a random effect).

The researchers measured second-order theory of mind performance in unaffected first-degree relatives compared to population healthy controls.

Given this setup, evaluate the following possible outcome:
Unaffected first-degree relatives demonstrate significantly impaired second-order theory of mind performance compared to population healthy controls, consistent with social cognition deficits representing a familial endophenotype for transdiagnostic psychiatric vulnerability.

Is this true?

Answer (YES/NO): YES